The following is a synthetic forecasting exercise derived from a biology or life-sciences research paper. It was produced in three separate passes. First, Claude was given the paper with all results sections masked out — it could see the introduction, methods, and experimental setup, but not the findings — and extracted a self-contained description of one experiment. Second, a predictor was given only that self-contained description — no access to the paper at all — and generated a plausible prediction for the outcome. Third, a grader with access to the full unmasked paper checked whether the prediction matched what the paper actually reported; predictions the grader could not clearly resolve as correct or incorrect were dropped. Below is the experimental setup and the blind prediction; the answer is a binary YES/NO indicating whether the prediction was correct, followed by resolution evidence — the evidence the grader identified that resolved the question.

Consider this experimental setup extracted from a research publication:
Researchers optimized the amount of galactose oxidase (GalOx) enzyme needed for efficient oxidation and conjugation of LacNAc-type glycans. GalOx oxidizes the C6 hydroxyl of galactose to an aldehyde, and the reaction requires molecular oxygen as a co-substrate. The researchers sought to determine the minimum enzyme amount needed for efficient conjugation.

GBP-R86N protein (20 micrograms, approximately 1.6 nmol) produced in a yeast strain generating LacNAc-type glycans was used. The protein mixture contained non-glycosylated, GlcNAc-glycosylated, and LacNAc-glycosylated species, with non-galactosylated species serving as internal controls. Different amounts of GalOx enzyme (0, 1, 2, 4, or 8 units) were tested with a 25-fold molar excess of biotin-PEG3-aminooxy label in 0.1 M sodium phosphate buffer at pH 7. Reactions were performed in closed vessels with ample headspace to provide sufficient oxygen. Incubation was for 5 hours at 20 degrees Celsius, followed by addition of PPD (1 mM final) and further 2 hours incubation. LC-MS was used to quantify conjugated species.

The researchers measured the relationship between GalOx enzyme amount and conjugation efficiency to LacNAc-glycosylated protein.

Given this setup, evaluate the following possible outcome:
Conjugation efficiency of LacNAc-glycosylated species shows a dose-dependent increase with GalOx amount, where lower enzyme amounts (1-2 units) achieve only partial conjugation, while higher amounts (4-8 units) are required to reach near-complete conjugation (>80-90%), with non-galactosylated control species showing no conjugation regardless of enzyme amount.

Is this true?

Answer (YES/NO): NO